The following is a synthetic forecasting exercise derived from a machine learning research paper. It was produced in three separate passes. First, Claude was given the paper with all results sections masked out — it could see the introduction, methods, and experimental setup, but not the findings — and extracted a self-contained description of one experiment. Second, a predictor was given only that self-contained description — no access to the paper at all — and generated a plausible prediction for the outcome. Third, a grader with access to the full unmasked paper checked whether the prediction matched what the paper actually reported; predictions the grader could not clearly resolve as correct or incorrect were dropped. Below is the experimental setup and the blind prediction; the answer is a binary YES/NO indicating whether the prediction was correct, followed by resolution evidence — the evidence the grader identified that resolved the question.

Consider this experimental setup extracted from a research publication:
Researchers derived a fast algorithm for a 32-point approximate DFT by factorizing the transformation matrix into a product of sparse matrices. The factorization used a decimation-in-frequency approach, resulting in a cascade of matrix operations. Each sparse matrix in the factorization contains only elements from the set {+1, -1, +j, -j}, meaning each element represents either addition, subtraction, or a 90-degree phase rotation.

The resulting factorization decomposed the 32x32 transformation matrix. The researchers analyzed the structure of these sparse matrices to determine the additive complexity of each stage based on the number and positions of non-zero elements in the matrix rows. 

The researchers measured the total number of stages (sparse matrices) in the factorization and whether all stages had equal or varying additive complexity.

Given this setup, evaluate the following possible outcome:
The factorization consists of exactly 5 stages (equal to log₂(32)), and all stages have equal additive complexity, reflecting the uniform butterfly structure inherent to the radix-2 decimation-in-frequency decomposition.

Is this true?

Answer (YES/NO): NO